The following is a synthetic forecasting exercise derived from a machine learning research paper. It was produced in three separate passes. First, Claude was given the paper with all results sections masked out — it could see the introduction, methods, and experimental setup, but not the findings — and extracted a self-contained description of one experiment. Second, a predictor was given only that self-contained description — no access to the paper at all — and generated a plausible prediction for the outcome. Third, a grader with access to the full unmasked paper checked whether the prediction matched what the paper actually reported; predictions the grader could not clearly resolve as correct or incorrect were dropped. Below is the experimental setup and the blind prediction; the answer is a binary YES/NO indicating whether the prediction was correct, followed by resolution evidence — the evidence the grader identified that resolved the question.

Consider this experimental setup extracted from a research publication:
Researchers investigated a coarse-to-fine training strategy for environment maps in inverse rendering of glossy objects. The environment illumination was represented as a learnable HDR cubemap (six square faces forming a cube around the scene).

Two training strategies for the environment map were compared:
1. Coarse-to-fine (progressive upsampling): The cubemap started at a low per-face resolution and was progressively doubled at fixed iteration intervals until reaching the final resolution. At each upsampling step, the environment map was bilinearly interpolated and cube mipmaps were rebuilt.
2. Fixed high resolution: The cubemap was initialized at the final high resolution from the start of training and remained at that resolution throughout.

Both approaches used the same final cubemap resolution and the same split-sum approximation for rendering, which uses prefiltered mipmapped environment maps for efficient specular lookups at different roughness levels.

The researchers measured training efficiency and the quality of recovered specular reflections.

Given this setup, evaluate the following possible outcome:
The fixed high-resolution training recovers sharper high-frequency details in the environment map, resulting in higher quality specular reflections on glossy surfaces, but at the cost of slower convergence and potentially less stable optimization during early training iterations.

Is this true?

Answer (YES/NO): NO